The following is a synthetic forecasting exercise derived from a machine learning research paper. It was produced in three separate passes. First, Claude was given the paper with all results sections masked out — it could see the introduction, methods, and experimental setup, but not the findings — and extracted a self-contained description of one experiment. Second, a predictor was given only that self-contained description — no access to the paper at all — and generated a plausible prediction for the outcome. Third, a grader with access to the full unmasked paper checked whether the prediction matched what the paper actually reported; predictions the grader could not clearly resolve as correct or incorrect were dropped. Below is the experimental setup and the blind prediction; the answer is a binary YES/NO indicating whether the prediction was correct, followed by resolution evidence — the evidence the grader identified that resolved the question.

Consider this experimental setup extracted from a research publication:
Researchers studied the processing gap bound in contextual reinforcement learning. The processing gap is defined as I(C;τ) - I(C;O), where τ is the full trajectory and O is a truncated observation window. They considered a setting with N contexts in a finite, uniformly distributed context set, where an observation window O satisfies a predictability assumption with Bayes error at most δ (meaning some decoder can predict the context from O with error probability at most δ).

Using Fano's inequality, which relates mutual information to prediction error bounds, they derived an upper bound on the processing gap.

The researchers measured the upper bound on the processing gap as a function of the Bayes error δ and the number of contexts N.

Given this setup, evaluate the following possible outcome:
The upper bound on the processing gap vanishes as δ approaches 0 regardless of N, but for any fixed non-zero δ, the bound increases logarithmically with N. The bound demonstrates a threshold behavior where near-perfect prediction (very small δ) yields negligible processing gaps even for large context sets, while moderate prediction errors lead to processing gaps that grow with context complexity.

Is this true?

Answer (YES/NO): YES